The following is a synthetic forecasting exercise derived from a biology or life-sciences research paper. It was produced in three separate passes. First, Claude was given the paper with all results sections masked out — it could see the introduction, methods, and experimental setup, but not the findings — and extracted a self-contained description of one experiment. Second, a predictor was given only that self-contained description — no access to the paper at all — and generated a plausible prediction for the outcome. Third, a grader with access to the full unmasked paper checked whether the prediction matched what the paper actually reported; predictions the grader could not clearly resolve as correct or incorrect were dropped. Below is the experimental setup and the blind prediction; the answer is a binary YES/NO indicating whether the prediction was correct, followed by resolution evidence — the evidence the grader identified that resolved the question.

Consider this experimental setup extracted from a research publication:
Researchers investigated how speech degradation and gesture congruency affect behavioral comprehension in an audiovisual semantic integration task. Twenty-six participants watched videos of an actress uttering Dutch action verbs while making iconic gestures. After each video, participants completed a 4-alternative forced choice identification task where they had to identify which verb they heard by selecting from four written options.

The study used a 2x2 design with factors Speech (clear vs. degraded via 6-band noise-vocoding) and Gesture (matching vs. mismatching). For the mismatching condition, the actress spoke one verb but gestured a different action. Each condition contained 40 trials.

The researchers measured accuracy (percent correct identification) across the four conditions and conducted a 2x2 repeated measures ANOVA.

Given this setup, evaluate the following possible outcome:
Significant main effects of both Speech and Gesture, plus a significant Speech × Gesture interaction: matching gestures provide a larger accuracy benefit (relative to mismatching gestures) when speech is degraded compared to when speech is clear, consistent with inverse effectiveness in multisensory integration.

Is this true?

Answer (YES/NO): YES